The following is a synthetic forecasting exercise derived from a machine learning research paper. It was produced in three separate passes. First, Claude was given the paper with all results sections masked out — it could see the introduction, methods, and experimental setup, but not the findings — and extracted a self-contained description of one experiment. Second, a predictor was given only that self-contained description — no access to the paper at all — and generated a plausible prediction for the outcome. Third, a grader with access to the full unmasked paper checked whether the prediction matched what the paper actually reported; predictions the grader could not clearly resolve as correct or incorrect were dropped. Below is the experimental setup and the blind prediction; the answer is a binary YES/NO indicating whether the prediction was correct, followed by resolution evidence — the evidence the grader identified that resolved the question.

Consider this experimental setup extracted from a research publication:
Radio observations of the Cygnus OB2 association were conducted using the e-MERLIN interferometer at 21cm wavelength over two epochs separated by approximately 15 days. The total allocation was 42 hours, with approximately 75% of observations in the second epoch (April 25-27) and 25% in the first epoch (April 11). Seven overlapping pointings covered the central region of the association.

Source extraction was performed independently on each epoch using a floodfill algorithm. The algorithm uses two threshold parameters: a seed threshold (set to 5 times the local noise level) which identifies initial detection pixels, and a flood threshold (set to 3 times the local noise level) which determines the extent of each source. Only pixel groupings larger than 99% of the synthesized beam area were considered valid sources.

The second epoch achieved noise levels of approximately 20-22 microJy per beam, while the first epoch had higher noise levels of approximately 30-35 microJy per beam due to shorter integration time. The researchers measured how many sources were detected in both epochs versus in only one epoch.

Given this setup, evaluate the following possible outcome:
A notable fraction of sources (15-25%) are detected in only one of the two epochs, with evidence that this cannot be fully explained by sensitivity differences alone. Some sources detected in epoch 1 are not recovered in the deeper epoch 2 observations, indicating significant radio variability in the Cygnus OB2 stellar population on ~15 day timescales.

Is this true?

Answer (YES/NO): NO